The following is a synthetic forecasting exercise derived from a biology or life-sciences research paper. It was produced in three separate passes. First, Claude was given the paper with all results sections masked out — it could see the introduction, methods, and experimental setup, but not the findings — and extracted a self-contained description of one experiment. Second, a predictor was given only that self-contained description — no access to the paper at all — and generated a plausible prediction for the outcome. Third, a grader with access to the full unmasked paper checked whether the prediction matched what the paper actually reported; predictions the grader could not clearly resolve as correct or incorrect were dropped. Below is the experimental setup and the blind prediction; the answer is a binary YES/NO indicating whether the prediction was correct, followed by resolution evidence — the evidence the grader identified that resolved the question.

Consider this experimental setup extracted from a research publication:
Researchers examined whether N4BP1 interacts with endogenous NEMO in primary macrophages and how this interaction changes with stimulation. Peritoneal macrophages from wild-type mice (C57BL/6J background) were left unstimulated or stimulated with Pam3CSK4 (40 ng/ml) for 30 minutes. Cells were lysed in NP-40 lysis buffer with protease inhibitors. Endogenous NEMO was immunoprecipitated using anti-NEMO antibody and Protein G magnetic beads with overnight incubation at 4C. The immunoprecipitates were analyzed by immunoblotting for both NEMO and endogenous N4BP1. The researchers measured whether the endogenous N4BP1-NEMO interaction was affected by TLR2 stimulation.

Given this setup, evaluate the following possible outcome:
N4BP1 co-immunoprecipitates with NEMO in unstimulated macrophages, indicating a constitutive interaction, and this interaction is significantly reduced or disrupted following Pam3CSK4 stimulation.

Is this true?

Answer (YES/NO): NO